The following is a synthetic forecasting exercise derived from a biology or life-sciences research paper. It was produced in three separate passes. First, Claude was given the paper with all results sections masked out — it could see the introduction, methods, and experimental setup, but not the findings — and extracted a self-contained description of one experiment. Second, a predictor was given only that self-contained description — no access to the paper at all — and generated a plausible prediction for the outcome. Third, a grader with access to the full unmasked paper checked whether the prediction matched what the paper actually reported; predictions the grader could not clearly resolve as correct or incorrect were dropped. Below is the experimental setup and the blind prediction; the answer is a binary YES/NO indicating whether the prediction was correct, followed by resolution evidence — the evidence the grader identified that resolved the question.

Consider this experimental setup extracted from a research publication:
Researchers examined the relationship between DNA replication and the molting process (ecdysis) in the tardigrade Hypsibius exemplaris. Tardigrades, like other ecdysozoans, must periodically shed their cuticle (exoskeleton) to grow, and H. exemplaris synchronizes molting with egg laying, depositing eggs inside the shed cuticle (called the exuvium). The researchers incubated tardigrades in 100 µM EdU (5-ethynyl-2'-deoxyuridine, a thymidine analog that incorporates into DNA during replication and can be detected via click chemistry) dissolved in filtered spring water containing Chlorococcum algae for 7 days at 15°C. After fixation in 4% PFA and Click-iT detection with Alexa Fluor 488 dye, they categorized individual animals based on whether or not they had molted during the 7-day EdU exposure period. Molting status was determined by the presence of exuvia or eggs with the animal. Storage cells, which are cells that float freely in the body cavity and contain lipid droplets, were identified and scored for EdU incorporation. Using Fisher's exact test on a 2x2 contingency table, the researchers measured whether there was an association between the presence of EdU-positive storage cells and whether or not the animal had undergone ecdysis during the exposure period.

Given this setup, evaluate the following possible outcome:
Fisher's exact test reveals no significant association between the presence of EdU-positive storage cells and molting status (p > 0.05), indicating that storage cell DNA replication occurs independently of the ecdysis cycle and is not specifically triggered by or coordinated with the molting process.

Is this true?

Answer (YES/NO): NO